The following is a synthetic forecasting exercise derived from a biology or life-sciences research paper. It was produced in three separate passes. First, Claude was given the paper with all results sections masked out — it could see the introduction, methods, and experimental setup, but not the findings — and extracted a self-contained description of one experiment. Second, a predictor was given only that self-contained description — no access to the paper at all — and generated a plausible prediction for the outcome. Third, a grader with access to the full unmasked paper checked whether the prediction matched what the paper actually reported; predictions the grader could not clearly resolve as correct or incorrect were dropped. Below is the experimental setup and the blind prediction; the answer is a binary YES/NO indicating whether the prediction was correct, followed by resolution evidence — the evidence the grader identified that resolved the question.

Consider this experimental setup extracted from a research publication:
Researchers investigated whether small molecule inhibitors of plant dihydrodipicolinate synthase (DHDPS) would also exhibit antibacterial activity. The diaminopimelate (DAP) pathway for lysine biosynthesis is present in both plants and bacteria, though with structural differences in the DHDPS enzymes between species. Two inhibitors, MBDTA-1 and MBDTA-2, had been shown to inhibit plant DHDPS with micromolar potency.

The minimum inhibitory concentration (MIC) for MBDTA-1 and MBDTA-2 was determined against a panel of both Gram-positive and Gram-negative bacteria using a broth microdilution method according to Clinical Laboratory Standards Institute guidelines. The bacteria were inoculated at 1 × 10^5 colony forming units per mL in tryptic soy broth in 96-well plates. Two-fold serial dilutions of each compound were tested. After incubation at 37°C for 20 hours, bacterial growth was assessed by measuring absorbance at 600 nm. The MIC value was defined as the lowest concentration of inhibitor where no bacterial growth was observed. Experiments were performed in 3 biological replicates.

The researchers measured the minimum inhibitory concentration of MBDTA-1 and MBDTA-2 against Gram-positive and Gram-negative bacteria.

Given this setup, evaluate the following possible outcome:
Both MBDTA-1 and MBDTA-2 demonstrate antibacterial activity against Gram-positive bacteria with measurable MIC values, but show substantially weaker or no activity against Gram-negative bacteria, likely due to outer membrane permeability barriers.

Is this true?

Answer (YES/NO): NO